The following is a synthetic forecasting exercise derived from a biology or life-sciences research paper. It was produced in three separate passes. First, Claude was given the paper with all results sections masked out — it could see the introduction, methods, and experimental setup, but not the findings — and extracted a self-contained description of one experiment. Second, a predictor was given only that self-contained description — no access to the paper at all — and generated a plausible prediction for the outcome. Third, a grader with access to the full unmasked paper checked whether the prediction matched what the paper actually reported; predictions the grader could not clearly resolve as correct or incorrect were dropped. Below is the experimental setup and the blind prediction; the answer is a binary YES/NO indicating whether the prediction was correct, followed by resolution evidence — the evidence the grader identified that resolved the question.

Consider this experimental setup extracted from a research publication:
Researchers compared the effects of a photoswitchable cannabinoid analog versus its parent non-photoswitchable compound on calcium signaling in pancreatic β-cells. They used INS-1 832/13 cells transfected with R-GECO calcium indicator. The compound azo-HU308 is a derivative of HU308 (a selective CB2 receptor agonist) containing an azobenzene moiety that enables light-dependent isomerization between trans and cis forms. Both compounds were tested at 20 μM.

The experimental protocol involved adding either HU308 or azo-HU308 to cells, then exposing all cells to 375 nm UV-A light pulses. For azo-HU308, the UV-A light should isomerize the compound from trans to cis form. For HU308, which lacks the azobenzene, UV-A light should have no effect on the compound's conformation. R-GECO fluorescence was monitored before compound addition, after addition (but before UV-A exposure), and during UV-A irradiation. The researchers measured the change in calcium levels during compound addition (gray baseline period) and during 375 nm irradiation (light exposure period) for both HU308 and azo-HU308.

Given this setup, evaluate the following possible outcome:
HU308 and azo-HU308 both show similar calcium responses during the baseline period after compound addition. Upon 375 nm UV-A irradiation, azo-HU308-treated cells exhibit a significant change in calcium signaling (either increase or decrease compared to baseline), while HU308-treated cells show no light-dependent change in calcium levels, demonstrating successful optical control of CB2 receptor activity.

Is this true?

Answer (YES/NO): NO